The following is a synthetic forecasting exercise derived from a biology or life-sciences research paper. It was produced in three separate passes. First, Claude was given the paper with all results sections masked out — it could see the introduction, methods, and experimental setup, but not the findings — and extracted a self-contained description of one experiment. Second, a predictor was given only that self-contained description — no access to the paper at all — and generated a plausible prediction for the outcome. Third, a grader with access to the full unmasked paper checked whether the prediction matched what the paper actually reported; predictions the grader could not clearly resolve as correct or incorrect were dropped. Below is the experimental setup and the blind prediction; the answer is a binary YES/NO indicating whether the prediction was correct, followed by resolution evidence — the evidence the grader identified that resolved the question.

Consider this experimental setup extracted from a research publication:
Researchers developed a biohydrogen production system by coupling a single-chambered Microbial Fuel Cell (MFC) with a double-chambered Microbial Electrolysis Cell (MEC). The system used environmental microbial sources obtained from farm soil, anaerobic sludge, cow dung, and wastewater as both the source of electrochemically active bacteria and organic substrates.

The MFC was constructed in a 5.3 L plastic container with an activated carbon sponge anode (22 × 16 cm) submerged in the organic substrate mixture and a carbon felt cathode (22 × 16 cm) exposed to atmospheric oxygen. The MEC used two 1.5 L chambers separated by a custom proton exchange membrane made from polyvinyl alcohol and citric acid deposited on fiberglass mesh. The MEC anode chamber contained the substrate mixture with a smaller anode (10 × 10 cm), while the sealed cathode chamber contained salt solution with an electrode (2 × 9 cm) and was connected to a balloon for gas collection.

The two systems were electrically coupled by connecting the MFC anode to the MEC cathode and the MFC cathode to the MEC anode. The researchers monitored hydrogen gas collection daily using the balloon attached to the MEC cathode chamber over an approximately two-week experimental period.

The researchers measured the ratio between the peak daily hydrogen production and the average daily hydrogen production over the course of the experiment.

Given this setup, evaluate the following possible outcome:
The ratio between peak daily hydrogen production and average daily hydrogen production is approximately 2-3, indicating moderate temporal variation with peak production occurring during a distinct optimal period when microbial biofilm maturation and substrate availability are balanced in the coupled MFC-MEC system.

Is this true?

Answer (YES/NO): NO